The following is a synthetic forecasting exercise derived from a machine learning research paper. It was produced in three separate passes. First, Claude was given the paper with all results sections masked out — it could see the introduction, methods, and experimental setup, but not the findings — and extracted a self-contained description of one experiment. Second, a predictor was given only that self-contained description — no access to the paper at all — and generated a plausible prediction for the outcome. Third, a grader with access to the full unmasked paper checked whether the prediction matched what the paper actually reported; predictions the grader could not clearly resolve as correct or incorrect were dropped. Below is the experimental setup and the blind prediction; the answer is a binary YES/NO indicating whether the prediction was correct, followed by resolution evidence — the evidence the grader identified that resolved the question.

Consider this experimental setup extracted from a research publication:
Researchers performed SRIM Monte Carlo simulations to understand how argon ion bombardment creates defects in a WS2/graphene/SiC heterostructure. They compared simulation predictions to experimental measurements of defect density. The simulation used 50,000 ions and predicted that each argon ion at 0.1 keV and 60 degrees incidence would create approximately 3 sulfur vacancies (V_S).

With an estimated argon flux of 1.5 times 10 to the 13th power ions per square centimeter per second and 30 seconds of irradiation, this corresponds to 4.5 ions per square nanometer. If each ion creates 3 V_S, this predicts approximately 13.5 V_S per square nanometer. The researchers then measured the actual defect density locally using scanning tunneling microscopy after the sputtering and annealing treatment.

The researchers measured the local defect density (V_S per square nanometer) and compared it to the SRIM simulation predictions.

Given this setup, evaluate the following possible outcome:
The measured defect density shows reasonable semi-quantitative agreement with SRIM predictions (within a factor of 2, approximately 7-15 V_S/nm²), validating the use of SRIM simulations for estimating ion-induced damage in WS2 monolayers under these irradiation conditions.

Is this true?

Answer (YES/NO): NO